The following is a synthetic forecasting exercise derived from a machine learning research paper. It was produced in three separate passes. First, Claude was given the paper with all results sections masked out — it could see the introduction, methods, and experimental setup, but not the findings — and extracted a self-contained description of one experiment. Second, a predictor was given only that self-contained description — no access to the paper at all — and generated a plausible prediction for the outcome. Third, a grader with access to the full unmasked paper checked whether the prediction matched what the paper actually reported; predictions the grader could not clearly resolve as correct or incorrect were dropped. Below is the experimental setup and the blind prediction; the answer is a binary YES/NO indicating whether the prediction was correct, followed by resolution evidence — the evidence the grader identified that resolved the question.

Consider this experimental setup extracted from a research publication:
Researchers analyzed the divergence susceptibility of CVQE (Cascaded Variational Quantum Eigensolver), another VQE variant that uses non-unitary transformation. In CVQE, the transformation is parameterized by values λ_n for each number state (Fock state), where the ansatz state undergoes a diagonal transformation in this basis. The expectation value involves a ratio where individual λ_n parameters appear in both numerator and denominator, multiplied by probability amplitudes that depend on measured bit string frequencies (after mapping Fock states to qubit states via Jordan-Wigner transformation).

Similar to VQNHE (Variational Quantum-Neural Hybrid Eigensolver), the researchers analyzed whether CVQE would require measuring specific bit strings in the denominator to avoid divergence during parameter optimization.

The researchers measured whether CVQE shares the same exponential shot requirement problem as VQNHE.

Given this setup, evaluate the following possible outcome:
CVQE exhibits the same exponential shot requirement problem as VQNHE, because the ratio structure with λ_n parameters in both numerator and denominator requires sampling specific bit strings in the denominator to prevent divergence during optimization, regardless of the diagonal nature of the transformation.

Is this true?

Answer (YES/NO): YES